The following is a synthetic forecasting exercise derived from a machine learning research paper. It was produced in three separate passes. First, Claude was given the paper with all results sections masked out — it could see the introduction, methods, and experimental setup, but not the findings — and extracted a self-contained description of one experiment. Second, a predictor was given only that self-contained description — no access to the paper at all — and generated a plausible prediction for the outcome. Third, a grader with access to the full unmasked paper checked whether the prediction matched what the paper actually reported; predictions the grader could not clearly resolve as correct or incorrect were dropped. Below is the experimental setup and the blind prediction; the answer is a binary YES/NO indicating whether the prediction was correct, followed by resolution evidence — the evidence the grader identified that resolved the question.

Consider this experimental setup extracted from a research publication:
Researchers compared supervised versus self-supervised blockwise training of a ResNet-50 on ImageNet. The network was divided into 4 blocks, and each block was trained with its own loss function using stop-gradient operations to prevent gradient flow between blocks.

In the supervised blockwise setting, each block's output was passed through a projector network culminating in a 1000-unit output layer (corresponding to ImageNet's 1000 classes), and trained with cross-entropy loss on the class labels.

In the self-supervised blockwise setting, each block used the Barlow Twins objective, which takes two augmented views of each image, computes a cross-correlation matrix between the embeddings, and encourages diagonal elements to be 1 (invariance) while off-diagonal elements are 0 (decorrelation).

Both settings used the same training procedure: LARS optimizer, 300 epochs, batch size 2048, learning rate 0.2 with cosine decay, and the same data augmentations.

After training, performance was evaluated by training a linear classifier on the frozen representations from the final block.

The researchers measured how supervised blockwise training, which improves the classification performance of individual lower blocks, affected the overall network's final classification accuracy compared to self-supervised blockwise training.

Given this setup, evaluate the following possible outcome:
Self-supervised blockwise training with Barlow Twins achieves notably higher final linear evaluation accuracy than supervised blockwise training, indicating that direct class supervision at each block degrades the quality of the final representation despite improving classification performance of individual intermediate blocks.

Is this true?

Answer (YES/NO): YES